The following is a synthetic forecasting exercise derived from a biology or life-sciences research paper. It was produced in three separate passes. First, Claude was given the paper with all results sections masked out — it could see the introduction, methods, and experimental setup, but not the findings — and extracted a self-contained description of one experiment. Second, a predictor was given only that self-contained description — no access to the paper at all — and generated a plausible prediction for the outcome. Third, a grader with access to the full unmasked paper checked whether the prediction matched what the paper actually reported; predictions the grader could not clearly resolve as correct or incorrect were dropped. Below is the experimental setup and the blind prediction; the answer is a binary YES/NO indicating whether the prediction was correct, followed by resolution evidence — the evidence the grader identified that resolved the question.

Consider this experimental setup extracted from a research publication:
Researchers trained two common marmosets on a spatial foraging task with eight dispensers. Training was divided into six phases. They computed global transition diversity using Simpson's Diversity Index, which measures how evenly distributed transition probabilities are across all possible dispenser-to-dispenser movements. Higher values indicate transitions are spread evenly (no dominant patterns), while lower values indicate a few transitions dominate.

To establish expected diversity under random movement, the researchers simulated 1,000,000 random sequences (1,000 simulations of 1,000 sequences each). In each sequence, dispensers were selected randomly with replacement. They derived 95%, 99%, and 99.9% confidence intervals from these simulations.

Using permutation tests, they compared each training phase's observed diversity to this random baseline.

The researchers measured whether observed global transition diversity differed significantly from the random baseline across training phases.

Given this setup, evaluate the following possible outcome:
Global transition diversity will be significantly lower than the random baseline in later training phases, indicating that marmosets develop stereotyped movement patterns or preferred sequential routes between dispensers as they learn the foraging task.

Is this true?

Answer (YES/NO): YES